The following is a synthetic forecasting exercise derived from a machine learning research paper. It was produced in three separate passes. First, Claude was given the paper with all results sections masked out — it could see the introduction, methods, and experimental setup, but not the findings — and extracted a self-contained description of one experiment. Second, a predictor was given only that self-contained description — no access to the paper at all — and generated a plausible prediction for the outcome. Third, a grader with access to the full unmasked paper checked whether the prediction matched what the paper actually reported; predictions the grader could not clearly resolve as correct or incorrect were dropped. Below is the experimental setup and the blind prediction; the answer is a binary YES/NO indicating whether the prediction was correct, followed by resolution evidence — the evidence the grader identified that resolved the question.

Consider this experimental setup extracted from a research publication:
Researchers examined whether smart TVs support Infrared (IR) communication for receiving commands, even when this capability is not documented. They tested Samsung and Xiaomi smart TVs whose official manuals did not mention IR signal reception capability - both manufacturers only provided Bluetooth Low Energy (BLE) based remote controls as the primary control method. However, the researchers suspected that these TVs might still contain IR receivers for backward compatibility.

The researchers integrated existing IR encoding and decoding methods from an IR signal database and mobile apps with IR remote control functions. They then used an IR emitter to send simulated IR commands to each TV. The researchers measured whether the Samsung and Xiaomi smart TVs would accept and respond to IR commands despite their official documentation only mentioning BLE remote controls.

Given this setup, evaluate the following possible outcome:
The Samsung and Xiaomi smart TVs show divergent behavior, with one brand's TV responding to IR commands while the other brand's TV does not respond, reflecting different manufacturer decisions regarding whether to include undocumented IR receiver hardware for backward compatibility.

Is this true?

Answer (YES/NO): NO